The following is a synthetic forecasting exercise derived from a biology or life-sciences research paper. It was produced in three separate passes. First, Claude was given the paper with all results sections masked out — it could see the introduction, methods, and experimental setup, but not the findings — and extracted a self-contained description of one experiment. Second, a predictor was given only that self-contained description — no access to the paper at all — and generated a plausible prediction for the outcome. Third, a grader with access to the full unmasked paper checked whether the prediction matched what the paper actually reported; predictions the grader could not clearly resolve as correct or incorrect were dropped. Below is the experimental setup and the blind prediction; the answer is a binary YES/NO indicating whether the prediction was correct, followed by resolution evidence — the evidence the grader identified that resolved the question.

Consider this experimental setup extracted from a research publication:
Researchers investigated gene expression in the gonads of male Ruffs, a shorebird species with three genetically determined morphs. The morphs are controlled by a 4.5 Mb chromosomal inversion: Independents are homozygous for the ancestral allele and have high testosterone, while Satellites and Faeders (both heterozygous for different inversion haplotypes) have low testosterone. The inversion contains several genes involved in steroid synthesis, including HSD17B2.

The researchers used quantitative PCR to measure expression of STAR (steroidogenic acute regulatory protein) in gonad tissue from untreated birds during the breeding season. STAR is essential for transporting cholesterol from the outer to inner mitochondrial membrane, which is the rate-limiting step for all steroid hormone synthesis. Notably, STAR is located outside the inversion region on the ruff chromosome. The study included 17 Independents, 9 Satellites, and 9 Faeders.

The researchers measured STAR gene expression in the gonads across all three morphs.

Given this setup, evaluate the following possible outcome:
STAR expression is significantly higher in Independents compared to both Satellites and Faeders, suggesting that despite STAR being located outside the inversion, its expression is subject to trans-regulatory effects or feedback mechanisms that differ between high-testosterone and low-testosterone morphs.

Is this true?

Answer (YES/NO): NO